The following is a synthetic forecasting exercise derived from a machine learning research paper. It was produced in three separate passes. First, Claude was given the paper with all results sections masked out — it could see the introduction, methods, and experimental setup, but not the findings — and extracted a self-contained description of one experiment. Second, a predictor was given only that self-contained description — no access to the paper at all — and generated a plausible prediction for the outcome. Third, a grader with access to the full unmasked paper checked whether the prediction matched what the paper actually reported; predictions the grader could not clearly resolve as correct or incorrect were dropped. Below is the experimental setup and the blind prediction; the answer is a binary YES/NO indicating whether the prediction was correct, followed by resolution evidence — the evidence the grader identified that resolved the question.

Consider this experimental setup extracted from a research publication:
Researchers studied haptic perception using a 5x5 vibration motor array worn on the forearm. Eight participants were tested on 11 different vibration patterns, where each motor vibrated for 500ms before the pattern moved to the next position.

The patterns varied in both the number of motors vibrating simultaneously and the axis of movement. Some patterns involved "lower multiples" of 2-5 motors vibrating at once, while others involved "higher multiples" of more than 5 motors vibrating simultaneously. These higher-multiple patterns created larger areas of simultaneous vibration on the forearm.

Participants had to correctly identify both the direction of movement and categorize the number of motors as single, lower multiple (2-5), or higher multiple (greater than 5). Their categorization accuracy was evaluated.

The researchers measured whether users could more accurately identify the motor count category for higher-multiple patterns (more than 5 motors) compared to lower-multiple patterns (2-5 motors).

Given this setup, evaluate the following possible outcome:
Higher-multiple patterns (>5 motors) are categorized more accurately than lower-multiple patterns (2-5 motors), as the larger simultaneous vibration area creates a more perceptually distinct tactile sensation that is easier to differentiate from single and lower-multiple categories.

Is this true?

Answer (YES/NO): NO